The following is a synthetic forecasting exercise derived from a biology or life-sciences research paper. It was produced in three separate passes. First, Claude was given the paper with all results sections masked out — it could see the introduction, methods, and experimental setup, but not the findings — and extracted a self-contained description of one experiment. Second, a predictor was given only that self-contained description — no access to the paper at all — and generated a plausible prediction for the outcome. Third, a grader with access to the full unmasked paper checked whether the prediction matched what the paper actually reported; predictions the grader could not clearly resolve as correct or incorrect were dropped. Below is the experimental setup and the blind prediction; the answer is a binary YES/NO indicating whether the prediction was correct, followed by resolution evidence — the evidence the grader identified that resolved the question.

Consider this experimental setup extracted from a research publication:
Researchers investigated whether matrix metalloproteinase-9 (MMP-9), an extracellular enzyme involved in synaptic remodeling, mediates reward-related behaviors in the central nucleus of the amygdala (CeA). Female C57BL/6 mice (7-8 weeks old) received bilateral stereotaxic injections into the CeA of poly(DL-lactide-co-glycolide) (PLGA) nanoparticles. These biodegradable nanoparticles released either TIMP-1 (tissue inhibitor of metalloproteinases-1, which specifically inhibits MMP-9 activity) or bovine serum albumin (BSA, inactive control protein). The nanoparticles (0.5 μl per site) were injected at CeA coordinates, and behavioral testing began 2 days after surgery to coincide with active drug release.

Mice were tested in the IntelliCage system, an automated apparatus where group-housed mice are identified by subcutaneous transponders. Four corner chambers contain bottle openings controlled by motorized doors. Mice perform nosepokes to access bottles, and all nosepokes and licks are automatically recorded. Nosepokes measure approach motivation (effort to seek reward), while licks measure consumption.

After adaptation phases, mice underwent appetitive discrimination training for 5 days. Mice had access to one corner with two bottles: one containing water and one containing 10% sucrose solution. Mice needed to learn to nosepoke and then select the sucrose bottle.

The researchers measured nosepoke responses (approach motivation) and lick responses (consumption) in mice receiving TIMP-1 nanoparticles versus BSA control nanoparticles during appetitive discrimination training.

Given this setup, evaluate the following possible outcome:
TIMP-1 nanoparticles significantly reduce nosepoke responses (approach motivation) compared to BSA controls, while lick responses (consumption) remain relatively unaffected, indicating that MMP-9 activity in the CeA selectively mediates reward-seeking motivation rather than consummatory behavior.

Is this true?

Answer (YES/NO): YES